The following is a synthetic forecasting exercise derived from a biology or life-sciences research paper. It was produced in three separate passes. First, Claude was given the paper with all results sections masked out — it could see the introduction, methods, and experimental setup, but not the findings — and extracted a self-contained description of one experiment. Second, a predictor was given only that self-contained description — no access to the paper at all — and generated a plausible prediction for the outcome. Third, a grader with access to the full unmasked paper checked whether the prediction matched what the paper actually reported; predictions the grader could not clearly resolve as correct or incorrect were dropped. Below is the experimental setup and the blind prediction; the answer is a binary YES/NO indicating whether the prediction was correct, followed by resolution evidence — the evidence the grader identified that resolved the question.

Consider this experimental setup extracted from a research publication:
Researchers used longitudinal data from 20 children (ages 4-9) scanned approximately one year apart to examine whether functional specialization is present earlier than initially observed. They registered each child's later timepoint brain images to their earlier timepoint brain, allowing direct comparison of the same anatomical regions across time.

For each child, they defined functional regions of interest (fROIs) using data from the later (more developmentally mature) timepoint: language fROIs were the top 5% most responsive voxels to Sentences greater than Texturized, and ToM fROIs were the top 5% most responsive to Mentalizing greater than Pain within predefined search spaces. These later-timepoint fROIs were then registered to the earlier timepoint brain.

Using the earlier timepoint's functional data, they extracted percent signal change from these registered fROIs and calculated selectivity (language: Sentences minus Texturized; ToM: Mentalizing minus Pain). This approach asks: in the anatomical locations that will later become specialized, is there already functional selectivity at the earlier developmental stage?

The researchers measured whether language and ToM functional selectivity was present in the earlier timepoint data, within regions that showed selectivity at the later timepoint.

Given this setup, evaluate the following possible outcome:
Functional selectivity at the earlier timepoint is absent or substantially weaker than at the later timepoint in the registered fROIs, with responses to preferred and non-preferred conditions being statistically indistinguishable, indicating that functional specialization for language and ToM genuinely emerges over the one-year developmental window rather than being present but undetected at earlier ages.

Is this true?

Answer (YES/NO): NO